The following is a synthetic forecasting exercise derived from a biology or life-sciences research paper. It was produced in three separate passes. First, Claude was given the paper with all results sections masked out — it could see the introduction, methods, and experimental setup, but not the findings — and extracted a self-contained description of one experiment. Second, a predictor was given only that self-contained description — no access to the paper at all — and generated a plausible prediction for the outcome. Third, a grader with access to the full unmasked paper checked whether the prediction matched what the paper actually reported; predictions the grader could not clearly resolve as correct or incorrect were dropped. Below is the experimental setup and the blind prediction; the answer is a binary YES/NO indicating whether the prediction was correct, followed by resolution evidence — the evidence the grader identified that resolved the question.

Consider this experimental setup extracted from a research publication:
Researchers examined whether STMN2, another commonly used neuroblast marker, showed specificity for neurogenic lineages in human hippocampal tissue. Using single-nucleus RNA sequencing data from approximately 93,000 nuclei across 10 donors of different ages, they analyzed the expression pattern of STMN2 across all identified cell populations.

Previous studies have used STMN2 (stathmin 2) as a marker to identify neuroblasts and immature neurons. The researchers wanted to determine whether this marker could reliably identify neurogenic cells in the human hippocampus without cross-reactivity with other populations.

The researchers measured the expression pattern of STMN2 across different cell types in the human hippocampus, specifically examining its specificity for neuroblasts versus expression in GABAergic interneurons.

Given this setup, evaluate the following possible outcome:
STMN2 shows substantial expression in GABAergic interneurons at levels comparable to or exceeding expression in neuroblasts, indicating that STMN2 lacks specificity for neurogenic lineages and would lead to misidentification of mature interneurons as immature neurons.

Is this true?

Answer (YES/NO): YES